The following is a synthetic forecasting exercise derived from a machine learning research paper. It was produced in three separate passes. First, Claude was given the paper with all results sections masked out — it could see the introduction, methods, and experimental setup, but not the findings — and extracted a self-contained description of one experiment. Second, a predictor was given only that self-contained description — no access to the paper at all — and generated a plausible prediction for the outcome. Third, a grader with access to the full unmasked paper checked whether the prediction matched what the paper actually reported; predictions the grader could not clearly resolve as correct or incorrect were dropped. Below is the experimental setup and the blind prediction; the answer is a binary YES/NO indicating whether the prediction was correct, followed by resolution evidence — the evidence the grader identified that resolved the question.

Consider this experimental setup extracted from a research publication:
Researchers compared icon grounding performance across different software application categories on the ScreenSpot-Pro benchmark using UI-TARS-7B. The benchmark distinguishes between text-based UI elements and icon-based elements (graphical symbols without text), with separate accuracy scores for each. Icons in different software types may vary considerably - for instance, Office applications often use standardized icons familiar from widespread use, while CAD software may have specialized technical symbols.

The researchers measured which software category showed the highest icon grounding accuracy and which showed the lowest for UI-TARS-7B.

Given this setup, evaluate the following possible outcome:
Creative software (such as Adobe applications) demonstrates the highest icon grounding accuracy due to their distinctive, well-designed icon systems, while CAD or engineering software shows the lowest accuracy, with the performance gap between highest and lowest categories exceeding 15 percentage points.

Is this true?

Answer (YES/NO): NO